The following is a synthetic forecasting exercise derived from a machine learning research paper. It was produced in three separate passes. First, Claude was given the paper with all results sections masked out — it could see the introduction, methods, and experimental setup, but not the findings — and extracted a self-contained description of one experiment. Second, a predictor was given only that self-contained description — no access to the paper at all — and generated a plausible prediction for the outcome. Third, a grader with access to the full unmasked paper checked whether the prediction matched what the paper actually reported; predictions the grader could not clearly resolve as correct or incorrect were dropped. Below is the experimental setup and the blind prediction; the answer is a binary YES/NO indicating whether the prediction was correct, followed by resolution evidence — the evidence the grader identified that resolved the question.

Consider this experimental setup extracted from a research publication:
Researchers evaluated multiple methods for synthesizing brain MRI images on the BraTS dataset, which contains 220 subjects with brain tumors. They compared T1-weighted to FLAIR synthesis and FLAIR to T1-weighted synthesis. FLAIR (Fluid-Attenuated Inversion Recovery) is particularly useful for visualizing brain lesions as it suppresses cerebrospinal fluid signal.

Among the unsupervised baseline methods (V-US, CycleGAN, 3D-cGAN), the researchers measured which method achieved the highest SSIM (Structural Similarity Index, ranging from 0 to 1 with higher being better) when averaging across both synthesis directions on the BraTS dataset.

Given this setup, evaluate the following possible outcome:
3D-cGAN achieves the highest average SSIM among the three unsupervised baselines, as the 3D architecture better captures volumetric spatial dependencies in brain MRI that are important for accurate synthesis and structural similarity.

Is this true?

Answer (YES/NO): YES